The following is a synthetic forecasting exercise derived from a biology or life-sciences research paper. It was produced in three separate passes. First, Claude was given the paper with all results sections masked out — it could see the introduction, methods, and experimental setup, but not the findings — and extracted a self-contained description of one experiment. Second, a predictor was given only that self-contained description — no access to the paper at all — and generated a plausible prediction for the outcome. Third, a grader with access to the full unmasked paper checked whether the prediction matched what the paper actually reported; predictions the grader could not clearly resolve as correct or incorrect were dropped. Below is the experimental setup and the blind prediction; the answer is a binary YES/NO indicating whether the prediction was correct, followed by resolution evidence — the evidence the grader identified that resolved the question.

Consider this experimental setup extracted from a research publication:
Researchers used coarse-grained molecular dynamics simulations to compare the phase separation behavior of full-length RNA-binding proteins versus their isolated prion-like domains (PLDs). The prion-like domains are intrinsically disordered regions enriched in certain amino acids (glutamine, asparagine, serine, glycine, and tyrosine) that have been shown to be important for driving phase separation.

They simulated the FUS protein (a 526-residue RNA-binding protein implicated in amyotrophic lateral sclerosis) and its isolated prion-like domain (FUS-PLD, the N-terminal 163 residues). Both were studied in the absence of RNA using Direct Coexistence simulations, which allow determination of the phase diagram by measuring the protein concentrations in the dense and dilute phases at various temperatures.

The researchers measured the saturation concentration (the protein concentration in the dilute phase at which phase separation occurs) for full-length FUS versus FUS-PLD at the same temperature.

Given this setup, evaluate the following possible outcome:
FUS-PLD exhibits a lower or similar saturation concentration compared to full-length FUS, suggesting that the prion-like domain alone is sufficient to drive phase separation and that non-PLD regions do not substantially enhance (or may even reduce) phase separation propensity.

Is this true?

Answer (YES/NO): NO